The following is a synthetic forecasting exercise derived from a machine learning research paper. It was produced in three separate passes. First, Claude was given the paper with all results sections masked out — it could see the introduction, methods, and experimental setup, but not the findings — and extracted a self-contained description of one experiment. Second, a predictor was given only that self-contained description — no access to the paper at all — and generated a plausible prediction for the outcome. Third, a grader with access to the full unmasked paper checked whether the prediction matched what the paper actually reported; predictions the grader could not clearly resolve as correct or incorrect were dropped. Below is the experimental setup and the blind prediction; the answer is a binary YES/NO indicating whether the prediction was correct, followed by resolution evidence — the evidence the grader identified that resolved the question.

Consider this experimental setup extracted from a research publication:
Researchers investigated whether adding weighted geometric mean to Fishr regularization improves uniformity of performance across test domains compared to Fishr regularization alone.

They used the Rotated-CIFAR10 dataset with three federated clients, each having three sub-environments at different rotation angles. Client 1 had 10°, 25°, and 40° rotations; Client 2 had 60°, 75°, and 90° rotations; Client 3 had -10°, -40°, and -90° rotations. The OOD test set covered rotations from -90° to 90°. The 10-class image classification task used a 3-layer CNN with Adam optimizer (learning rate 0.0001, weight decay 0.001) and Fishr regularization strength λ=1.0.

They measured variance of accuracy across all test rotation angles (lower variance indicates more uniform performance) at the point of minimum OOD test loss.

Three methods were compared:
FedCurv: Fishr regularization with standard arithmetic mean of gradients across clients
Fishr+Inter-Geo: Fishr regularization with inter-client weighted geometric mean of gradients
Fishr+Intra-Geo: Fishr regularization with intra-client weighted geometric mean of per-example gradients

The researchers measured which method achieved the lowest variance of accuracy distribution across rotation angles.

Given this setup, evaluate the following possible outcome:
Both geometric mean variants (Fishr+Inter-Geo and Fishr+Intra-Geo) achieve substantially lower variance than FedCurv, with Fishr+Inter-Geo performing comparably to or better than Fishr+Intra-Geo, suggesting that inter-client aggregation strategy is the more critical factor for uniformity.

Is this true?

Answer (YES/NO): NO